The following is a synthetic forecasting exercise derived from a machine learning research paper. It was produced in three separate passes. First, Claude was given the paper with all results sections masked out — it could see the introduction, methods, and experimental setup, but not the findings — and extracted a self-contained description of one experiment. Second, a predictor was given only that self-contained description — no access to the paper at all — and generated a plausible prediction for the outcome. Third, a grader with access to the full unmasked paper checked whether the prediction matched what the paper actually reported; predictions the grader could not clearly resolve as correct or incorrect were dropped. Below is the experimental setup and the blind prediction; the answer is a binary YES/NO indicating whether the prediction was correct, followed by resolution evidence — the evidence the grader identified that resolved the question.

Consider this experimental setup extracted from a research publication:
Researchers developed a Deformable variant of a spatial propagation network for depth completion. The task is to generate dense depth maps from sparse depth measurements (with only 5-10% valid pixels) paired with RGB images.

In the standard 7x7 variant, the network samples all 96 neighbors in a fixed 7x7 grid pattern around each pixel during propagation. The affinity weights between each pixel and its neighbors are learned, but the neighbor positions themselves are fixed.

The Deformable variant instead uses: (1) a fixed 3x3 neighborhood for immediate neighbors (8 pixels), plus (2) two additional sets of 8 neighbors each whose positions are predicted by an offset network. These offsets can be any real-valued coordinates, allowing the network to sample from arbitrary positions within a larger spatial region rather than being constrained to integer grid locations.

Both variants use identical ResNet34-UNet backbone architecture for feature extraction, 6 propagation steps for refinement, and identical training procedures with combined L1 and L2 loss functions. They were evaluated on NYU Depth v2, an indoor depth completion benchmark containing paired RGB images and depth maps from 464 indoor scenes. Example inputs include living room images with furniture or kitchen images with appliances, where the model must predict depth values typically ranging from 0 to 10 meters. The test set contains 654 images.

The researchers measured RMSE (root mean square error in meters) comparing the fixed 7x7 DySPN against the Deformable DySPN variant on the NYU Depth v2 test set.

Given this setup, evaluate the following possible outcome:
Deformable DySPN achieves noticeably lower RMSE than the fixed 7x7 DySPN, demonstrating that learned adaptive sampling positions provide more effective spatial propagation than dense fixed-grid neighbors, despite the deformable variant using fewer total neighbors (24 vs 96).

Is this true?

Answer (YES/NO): NO